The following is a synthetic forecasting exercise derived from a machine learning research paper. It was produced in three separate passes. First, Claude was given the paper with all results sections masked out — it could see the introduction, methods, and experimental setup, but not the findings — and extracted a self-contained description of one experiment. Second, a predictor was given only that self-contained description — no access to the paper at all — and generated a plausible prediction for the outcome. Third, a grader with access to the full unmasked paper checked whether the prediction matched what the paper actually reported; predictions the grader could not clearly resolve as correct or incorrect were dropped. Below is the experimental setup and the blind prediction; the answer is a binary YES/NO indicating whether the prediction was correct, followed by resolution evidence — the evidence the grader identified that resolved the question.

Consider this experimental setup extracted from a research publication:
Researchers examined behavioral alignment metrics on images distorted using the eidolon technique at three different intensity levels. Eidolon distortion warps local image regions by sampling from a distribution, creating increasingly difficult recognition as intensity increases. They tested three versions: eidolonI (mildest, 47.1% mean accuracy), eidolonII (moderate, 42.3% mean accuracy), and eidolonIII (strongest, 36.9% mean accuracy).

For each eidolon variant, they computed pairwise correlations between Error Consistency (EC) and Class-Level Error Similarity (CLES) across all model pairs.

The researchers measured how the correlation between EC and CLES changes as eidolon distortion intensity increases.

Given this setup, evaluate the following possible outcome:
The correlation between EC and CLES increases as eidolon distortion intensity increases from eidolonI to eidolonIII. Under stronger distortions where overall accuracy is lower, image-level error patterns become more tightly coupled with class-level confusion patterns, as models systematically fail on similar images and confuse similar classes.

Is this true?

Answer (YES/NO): NO